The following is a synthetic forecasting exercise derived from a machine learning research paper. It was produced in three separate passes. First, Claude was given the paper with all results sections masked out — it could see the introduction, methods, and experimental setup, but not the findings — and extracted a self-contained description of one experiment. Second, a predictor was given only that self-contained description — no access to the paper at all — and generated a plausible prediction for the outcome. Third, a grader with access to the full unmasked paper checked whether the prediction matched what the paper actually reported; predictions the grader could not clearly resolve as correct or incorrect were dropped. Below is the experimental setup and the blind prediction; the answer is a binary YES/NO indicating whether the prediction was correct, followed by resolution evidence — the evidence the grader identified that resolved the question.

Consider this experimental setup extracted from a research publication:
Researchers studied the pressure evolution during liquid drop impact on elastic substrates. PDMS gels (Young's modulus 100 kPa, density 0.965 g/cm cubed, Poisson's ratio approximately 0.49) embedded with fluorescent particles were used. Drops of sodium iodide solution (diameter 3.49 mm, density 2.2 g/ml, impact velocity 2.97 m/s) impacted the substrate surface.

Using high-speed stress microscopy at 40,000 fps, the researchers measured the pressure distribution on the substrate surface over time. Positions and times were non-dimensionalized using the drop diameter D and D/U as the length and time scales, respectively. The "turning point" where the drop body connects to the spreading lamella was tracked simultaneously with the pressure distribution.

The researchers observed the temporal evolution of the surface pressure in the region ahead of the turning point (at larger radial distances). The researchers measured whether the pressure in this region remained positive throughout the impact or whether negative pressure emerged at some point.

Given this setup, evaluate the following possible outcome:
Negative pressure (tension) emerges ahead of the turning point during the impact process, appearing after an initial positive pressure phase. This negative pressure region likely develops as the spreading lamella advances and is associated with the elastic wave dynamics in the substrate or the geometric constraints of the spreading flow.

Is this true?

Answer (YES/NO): YES